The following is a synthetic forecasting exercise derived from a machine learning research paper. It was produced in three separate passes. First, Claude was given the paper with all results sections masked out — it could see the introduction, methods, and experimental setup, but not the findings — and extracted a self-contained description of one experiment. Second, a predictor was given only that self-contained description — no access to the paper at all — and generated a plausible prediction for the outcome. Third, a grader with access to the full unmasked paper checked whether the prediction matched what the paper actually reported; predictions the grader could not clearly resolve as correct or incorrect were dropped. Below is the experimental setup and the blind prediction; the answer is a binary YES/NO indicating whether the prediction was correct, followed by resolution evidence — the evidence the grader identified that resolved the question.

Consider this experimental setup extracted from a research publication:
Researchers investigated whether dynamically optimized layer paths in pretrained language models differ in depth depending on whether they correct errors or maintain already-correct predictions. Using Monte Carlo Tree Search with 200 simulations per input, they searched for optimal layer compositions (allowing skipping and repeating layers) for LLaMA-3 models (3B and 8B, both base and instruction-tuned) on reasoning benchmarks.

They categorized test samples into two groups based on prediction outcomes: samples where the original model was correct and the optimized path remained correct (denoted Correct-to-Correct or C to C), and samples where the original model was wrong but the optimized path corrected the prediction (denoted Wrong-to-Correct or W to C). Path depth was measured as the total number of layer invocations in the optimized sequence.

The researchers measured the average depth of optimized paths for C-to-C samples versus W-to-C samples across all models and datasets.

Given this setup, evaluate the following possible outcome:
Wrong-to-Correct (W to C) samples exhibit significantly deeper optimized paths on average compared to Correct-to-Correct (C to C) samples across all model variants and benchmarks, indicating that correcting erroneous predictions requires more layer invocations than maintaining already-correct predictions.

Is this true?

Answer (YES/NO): NO